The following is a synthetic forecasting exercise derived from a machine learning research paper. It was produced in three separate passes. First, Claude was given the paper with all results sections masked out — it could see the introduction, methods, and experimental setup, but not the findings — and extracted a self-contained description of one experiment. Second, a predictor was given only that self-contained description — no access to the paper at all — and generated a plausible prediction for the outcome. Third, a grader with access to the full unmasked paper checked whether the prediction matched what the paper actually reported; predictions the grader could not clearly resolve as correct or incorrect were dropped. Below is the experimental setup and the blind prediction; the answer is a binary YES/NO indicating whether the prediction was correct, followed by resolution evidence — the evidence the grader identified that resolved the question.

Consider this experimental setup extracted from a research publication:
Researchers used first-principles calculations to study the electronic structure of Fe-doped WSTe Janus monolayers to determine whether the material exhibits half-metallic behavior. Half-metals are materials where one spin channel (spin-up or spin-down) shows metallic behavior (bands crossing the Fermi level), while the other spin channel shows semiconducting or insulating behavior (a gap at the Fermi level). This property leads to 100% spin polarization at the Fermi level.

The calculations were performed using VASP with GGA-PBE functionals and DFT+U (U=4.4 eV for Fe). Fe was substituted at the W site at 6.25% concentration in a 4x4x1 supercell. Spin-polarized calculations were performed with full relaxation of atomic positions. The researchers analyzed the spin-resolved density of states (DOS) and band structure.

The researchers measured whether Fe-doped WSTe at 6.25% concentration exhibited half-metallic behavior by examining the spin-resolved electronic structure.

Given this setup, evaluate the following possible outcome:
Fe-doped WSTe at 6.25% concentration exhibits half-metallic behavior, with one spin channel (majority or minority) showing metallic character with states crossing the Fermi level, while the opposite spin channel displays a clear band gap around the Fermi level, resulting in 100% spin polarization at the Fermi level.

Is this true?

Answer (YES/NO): YES